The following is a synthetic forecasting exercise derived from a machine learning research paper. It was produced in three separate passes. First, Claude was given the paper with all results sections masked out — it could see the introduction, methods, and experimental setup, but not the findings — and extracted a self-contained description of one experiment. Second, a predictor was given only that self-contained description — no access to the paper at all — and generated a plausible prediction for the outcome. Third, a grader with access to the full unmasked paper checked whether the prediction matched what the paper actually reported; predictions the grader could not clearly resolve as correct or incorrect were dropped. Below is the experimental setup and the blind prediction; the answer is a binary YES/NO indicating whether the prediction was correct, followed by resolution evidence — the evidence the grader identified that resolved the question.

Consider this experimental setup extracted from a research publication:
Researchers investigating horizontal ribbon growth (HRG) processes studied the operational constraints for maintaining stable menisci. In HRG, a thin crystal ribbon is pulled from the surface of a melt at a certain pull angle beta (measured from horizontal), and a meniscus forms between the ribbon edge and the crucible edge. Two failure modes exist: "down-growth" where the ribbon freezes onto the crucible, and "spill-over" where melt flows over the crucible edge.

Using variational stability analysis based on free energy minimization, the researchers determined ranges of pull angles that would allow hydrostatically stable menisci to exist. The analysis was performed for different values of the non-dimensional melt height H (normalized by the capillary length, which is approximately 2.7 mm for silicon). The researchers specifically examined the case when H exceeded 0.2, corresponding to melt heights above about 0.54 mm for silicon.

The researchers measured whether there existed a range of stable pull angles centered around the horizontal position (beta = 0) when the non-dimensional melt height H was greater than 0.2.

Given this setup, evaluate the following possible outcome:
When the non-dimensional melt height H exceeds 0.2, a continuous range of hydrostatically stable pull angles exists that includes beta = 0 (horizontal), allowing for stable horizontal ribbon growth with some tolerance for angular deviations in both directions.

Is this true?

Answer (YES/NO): NO